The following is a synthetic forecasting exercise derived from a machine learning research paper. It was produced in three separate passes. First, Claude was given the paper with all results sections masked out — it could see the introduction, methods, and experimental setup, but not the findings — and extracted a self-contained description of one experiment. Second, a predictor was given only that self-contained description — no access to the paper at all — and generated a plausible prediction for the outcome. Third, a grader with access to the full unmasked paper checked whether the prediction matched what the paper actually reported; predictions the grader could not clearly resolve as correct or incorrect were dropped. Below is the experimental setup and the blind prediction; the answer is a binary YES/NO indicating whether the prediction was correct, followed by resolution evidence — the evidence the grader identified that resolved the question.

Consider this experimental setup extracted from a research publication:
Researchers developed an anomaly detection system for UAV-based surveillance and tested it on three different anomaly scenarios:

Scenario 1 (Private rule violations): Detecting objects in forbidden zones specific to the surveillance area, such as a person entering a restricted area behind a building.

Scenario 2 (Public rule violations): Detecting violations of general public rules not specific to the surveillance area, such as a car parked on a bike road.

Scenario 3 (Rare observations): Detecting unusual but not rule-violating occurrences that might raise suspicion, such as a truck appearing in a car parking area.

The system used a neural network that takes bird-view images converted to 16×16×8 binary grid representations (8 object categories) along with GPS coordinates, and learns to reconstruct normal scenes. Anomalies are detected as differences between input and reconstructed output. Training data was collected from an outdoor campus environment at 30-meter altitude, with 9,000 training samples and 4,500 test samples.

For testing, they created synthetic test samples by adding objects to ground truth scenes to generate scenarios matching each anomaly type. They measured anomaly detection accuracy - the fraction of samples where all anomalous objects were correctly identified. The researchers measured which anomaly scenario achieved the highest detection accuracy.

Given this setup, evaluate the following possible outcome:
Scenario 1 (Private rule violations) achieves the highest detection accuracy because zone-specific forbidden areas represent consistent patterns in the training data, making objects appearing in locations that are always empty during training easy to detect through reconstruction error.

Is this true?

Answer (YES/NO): YES